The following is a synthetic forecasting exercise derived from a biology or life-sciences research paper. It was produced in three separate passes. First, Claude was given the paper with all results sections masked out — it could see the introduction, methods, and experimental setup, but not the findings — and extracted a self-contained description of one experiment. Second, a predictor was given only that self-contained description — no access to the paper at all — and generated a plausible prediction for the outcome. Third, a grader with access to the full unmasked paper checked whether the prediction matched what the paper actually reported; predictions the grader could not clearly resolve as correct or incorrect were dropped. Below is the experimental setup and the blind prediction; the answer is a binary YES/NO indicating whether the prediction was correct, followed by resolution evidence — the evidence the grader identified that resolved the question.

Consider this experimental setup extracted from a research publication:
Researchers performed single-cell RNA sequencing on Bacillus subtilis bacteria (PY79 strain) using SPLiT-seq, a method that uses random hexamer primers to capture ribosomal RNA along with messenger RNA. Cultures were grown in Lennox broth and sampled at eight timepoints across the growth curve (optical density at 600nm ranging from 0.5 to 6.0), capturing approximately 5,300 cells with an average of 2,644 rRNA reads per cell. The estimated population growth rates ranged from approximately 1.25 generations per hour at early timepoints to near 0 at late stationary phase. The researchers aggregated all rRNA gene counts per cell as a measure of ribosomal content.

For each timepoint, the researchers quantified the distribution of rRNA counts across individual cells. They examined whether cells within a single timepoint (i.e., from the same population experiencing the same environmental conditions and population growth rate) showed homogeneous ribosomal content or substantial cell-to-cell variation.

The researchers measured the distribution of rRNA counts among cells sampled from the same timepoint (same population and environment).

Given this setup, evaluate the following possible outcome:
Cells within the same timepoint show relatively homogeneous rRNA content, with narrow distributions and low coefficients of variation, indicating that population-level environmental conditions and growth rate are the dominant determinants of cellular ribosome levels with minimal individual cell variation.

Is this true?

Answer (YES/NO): NO